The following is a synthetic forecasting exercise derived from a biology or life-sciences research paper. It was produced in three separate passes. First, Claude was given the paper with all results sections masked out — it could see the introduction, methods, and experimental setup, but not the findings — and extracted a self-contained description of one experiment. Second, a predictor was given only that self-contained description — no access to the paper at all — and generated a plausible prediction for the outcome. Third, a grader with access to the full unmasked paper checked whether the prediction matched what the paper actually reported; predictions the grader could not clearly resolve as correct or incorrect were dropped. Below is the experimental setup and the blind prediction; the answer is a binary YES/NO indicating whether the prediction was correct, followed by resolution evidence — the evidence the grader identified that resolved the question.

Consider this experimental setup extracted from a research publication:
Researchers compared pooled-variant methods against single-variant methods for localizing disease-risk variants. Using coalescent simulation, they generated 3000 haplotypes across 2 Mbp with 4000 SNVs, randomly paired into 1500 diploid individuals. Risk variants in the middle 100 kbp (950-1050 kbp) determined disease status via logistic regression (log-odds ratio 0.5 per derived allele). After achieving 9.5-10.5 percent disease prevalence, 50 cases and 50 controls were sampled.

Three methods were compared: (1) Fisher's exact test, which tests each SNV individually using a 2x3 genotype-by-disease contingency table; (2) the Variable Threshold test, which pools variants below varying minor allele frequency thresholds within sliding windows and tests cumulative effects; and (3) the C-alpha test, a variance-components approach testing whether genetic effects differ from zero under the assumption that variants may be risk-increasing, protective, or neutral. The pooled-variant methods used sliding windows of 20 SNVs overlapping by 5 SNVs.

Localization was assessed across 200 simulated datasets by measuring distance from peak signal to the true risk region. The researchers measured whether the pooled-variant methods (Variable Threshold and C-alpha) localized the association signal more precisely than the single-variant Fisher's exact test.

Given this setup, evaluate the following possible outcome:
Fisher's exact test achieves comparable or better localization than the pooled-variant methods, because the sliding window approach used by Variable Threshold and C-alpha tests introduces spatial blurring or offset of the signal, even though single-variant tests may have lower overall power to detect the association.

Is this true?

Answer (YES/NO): YES